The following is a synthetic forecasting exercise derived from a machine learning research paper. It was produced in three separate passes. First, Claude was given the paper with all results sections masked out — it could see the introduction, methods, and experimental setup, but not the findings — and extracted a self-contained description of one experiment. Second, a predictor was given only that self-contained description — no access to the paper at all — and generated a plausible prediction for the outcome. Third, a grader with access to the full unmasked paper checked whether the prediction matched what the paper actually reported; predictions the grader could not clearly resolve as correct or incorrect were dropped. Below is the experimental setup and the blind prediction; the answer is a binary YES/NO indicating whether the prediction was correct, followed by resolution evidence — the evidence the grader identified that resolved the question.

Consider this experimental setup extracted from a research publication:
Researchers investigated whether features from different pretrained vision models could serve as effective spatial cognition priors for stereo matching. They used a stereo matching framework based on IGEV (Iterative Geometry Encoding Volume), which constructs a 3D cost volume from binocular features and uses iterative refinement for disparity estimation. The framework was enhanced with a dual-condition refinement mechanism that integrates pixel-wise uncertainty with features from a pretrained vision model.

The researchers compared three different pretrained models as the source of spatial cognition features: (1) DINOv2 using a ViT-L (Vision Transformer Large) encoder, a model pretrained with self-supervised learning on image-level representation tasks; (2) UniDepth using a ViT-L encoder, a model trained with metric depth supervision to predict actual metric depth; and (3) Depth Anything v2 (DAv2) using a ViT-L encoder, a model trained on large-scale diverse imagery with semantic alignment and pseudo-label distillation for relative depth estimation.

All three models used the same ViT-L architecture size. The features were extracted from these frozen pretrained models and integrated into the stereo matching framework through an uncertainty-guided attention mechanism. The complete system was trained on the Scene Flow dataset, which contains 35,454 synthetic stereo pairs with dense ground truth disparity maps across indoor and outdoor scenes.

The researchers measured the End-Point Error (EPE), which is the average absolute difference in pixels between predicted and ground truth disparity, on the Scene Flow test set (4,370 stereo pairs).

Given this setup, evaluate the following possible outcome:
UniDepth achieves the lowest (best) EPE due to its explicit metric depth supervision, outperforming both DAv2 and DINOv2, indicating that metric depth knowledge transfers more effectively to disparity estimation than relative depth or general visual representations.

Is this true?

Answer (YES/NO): NO